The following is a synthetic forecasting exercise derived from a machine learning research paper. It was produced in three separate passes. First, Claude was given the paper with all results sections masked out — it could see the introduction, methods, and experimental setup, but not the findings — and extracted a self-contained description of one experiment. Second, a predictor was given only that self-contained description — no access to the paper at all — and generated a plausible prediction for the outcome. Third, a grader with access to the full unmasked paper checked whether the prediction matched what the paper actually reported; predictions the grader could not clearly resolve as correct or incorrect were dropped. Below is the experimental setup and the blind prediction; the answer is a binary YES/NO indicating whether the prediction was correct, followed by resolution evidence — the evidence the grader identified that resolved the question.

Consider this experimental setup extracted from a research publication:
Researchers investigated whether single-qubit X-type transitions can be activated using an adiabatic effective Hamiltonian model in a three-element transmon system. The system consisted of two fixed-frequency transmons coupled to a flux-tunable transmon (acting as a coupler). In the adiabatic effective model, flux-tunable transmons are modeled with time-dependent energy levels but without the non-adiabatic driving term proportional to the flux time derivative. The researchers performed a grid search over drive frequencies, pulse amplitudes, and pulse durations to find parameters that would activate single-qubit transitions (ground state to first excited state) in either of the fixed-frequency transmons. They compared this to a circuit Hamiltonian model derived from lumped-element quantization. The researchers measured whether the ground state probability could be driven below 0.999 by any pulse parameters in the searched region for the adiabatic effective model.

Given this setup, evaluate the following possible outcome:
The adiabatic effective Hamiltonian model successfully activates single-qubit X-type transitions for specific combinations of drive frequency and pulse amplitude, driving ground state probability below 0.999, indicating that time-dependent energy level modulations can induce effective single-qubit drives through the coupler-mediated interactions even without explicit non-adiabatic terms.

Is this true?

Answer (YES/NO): NO